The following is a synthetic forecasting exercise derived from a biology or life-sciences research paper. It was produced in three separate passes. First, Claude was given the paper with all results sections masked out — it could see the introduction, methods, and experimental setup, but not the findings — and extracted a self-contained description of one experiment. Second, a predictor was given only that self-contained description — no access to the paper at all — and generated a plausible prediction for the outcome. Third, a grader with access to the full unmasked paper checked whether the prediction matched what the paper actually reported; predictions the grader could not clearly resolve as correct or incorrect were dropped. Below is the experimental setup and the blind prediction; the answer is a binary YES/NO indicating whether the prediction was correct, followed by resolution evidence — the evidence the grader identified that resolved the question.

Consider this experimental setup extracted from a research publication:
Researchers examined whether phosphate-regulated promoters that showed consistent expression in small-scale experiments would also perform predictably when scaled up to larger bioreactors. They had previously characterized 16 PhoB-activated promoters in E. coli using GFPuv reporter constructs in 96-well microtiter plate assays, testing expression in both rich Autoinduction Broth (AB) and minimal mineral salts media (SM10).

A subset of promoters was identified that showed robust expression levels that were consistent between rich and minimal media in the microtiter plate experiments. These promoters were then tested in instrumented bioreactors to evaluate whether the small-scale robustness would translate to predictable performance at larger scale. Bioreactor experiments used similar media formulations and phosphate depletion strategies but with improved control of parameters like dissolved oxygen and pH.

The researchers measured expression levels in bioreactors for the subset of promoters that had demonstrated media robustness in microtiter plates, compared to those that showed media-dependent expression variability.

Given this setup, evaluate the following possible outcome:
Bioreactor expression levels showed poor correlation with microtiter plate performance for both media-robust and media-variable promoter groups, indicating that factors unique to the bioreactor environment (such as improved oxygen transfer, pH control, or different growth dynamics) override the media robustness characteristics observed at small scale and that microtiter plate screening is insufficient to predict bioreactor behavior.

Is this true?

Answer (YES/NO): NO